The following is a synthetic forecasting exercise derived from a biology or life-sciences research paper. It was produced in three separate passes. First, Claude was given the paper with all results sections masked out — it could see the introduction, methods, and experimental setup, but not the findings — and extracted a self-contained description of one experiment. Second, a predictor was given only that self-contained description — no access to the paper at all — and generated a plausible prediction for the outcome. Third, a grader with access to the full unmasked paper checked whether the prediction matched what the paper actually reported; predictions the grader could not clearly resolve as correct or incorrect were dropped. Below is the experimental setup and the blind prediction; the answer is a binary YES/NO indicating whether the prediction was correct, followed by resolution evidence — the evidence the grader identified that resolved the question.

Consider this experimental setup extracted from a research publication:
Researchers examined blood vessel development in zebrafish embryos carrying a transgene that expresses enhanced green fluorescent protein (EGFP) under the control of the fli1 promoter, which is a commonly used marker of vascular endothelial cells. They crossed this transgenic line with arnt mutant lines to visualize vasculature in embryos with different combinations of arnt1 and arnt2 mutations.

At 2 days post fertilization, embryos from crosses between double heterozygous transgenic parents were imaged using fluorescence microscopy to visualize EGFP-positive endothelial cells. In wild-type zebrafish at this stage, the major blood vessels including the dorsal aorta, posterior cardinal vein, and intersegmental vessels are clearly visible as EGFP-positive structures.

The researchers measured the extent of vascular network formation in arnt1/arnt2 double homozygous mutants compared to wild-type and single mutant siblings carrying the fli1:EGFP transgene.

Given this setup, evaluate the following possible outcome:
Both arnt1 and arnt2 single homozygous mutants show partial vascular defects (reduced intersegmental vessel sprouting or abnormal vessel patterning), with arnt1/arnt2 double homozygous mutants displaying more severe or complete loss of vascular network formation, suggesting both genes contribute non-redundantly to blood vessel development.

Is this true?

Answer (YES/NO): NO